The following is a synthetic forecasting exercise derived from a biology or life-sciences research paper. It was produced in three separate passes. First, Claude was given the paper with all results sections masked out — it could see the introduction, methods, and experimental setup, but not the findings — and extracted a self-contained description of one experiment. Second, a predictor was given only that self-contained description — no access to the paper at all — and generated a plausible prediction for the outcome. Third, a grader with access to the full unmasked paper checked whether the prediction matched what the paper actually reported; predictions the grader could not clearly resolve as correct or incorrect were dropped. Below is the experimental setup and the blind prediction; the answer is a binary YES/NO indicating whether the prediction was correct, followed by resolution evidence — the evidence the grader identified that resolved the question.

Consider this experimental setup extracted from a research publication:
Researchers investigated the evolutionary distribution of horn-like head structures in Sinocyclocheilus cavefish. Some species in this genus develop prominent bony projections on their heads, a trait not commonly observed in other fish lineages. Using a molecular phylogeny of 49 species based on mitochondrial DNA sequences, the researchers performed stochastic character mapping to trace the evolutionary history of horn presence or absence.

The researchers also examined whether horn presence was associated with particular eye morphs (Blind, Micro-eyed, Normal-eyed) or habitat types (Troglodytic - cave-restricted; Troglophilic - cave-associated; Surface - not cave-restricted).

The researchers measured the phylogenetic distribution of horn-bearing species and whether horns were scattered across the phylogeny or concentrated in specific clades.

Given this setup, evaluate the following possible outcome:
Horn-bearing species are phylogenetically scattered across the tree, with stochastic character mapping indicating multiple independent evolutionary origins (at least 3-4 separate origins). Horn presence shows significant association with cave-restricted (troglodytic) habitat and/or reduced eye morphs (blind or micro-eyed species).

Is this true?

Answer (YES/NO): NO